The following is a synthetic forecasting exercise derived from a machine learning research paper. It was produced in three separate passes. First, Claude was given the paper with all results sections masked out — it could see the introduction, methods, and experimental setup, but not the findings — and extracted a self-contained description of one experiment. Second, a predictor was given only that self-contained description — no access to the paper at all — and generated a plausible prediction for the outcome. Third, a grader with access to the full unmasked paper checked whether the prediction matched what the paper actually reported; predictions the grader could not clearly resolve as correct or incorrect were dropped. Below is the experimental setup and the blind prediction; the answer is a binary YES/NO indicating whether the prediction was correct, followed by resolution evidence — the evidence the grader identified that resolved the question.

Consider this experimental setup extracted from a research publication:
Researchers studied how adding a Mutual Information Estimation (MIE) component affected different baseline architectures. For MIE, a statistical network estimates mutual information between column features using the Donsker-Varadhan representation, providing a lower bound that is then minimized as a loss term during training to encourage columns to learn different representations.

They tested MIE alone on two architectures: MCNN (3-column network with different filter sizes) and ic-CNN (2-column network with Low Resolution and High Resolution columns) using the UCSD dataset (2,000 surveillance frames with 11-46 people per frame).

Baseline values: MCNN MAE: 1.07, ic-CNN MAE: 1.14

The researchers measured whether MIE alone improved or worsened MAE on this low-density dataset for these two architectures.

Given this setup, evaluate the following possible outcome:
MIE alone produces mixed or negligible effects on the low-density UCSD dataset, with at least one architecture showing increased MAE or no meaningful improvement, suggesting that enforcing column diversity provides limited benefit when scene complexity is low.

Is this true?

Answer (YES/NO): YES